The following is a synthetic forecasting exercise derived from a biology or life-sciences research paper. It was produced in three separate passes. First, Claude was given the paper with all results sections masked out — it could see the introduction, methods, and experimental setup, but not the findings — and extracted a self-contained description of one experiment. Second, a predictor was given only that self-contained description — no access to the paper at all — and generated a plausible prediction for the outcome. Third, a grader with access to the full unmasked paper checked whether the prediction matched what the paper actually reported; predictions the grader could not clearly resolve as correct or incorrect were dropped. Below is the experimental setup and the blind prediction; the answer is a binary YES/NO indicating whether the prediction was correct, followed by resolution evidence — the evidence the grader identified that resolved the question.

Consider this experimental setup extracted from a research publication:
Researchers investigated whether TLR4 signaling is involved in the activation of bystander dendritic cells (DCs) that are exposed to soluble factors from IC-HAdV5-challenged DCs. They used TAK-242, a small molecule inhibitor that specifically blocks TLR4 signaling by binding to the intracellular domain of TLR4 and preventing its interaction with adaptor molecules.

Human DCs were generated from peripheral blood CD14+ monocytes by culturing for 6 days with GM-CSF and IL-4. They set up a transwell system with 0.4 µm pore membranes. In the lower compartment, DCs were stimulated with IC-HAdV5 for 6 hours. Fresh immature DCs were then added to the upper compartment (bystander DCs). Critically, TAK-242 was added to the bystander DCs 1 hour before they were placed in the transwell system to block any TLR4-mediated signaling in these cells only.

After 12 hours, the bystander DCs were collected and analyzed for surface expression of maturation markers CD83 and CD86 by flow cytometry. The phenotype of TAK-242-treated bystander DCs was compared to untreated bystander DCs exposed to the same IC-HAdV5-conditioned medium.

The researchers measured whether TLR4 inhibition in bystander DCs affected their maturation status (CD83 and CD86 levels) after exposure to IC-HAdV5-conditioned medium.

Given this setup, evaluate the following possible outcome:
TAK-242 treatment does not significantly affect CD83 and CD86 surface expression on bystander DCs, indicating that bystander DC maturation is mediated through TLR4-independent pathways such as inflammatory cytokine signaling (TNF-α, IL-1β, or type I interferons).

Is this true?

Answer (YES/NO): NO